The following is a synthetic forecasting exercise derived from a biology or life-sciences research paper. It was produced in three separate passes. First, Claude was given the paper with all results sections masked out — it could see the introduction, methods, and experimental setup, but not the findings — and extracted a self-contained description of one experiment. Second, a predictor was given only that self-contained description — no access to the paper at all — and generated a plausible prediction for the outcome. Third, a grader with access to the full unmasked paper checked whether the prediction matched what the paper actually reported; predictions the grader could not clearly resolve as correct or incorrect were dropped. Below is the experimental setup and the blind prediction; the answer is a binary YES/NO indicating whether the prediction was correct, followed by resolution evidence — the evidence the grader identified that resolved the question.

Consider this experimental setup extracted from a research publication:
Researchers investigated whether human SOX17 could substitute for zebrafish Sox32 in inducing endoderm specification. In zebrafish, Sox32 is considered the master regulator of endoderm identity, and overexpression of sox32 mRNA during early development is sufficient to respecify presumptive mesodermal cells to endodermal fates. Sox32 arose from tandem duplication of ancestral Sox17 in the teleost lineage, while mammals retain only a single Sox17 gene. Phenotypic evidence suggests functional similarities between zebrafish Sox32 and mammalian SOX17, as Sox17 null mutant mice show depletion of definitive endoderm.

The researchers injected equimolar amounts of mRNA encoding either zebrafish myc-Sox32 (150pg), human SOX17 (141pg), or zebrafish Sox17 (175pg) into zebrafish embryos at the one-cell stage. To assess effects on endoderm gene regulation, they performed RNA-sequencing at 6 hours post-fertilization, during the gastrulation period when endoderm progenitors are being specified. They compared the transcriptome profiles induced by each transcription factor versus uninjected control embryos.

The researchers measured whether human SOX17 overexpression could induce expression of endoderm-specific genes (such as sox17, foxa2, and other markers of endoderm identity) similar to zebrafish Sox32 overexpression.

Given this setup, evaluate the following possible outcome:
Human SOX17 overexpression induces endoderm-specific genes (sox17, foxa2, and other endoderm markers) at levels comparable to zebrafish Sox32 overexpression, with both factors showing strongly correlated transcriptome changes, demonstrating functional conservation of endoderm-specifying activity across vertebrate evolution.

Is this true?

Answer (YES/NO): NO